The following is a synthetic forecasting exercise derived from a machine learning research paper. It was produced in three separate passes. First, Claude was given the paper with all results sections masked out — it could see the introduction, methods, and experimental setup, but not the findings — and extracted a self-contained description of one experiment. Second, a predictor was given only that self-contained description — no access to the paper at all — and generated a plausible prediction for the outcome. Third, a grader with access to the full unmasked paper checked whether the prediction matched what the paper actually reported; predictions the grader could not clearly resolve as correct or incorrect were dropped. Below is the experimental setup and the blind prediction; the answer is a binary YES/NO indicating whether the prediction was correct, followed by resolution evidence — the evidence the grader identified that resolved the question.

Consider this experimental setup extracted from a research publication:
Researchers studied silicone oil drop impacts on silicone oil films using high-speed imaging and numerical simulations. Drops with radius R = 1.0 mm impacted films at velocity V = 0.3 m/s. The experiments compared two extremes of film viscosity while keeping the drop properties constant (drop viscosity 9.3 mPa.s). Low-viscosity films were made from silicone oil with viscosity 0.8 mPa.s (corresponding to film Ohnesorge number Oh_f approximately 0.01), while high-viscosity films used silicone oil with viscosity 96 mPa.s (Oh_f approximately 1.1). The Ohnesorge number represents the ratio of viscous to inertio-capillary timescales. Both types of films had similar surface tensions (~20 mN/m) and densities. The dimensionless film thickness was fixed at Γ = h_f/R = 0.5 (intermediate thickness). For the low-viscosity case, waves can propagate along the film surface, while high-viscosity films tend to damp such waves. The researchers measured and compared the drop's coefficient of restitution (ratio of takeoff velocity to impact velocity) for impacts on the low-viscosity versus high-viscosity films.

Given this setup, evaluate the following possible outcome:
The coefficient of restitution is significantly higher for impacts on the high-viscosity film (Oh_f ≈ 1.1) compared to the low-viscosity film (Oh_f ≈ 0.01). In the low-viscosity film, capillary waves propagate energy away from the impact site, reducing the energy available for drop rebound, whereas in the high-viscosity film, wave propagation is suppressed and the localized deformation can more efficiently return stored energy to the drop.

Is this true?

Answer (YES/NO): NO